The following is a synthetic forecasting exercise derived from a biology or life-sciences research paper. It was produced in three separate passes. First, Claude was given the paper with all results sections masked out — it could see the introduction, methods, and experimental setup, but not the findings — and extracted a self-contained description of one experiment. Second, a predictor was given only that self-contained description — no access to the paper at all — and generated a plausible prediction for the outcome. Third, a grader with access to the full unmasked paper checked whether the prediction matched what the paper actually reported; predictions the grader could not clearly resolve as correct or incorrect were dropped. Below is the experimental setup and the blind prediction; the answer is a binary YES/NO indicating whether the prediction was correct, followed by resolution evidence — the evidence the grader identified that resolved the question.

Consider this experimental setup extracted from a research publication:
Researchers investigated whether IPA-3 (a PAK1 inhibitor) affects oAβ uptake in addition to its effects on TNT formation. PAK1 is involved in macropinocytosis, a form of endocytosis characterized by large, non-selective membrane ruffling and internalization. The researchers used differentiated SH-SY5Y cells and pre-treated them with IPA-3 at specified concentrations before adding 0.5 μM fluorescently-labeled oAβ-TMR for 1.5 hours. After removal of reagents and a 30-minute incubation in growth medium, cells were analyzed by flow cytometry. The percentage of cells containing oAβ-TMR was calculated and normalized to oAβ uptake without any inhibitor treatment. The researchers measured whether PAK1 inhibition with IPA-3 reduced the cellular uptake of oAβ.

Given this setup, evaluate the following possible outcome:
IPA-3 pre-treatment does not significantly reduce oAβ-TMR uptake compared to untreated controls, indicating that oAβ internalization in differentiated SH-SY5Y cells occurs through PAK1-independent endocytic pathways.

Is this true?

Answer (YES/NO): NO